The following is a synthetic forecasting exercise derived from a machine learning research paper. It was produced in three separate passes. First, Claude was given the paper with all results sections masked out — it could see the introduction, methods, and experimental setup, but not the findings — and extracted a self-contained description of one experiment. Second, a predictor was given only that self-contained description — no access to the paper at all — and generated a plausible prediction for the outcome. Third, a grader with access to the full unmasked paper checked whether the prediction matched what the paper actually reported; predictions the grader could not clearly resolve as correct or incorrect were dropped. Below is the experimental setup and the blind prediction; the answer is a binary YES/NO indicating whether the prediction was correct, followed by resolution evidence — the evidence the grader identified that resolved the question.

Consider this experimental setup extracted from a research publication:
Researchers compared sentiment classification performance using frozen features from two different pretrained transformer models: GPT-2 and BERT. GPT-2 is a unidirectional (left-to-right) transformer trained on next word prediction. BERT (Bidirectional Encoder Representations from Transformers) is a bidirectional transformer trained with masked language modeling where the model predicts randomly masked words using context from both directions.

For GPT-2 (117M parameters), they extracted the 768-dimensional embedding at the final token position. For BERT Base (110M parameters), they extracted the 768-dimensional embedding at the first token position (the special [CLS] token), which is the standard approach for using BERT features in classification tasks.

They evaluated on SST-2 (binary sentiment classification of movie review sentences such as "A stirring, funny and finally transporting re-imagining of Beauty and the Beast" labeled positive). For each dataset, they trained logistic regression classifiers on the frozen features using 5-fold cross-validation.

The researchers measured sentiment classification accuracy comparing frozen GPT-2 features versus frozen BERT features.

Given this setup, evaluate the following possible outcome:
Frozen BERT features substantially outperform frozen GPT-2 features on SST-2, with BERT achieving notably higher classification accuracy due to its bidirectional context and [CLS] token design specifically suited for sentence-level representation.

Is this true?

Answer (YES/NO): NO